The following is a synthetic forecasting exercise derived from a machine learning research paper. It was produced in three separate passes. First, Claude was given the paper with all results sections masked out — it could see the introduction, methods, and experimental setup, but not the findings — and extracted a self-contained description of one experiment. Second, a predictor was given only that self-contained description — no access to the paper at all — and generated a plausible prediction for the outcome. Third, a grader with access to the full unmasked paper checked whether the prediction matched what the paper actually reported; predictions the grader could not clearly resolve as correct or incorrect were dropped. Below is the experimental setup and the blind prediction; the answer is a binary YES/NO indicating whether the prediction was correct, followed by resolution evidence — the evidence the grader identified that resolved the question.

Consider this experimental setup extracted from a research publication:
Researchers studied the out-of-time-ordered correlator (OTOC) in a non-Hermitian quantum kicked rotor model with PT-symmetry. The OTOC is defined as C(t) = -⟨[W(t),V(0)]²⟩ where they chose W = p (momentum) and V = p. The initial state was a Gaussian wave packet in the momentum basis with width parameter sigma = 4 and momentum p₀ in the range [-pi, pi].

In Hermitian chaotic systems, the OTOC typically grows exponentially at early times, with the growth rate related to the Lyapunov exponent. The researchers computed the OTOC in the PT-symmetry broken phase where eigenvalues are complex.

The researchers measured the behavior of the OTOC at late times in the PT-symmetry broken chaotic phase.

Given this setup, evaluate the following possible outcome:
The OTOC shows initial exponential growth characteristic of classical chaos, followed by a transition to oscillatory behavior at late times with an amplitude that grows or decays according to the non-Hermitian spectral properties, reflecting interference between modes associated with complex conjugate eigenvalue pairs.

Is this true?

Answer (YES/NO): NO